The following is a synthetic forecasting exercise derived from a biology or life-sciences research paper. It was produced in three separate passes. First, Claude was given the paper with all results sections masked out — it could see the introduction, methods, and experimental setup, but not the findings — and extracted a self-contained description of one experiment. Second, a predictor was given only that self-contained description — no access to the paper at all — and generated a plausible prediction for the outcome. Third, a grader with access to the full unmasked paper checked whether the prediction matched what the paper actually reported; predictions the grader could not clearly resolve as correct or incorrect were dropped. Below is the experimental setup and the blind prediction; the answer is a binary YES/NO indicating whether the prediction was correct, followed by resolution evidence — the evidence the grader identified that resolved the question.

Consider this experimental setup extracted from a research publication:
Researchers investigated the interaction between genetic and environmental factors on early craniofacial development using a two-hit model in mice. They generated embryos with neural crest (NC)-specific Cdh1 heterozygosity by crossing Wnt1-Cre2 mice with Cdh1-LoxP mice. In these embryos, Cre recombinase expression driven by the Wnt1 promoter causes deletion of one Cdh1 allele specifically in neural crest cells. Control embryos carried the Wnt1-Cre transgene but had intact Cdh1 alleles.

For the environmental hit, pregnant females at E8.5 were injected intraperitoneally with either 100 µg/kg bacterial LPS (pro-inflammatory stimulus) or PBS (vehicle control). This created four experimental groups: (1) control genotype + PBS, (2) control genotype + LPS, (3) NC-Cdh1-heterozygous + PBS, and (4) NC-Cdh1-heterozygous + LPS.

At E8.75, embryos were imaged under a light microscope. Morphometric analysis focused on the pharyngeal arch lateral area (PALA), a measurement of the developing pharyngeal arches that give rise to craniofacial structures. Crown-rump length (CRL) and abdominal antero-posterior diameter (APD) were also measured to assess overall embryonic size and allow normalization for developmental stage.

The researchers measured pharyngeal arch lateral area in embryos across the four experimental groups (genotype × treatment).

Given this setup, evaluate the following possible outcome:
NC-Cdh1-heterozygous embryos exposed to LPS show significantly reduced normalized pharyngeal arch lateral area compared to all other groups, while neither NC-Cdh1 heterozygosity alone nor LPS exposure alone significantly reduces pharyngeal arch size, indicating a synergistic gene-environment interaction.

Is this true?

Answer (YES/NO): NO